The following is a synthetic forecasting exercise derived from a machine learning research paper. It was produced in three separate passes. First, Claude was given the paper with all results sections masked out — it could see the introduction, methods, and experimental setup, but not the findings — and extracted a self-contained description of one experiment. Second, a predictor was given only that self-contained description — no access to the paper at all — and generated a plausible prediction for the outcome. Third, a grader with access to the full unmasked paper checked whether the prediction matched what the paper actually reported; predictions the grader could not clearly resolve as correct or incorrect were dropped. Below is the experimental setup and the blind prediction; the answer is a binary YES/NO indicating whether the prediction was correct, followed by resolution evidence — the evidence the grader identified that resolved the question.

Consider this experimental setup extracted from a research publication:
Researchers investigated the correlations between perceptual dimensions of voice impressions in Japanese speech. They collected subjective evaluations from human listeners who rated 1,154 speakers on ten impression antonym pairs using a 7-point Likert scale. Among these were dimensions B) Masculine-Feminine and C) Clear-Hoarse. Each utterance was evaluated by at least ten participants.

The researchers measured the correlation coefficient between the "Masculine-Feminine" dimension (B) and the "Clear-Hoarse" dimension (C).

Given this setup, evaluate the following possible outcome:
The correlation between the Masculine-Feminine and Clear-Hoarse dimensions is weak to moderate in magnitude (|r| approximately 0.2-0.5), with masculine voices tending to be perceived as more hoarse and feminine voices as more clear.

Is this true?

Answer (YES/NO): NO